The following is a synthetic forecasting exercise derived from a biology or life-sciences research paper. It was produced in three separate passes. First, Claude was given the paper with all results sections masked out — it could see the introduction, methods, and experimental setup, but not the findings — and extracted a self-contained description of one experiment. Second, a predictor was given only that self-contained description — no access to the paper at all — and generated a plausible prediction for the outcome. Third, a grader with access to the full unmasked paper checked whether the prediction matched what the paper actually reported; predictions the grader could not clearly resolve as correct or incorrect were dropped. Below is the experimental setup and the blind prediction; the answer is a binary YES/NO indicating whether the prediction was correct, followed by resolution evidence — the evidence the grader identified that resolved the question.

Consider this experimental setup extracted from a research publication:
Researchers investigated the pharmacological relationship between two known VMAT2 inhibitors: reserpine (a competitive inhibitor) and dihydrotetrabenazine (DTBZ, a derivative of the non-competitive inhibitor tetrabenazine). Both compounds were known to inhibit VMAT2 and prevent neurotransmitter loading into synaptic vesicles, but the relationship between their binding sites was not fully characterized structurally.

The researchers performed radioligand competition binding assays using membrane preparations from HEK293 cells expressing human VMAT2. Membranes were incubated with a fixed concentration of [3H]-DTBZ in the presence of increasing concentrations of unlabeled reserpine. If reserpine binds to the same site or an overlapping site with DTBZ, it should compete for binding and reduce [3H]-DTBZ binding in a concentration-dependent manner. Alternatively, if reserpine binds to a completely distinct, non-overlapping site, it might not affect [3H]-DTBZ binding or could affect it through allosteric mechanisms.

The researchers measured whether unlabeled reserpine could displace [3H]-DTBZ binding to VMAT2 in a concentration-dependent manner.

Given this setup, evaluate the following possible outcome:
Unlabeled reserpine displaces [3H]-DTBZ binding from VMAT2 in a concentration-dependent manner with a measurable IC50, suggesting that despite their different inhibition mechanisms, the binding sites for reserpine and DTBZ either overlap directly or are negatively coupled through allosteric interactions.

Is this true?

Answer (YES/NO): YES